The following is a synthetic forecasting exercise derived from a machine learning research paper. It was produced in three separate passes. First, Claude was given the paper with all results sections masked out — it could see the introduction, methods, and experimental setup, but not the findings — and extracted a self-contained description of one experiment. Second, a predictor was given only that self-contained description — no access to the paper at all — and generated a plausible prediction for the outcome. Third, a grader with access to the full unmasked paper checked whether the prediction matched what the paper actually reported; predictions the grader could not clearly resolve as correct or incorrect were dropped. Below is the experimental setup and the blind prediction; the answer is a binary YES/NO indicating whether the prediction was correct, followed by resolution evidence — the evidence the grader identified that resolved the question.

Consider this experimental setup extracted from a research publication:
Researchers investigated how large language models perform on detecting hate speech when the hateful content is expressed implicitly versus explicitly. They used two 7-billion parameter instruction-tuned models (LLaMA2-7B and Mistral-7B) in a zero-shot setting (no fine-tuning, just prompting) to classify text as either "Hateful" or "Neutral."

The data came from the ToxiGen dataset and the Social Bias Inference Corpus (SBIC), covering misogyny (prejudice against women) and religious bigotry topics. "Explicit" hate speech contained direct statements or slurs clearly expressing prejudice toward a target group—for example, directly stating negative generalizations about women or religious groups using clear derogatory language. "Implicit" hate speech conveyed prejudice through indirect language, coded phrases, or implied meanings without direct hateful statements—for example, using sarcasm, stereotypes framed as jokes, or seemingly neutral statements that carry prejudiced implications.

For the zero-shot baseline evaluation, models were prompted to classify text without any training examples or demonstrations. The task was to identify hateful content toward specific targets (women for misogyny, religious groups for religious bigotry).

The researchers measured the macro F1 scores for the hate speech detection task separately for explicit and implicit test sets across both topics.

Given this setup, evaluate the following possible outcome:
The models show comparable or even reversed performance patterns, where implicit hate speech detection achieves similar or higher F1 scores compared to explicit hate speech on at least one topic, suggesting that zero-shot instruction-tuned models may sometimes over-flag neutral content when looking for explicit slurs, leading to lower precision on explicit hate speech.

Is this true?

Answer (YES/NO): NO